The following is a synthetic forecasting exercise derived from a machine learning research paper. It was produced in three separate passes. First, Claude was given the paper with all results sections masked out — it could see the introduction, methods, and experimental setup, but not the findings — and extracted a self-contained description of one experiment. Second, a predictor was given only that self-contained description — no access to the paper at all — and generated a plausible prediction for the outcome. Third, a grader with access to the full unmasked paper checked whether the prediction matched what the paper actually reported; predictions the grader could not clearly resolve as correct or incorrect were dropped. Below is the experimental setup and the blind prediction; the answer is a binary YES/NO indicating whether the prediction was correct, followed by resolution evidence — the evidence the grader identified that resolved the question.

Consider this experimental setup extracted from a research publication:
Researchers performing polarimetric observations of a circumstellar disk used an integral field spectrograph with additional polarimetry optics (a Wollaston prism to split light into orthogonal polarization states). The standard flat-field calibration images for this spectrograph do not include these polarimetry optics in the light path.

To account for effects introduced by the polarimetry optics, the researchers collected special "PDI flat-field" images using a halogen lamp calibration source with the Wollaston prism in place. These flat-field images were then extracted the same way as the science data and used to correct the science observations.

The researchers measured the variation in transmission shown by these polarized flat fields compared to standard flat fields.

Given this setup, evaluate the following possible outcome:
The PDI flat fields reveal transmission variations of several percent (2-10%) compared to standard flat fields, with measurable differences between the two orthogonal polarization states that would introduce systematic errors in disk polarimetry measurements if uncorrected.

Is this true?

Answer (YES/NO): YES